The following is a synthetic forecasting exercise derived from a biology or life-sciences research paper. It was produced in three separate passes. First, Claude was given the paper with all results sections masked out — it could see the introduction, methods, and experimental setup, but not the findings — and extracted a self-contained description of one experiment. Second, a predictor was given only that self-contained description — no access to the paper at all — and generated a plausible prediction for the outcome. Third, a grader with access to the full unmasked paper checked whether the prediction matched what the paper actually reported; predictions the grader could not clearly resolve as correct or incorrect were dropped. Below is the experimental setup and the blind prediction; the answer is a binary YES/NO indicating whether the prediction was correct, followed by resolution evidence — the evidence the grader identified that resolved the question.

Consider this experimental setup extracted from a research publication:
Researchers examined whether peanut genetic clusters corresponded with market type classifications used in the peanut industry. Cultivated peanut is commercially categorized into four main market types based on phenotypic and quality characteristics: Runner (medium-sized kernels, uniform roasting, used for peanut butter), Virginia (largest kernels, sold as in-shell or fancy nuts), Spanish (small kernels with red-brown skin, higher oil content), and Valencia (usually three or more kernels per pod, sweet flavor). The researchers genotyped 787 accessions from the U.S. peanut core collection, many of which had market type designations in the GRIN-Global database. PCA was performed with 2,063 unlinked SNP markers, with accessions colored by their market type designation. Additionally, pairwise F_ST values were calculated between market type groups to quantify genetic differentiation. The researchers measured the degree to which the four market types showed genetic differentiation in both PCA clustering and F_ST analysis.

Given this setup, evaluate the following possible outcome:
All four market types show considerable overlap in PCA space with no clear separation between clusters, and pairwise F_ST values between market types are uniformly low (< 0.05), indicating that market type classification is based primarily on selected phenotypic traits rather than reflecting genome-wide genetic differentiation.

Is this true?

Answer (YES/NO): NO